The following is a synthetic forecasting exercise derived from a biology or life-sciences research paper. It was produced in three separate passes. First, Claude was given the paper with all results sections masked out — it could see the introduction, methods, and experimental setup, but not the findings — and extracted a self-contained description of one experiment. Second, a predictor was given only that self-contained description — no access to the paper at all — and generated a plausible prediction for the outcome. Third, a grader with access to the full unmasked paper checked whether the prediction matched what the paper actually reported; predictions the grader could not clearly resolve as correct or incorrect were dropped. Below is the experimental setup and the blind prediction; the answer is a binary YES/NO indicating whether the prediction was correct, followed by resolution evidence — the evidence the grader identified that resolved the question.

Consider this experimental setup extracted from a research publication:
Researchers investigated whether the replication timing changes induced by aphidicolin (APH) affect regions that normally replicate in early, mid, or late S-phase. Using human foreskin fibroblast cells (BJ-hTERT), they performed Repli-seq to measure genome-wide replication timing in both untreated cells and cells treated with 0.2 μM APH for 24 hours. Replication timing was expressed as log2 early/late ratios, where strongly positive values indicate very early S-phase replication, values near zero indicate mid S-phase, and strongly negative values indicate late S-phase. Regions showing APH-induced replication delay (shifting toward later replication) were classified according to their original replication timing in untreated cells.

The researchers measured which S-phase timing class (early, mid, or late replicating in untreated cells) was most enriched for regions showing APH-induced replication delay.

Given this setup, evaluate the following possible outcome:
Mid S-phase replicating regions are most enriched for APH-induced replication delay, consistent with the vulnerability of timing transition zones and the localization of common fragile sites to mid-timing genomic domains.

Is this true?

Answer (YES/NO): NO